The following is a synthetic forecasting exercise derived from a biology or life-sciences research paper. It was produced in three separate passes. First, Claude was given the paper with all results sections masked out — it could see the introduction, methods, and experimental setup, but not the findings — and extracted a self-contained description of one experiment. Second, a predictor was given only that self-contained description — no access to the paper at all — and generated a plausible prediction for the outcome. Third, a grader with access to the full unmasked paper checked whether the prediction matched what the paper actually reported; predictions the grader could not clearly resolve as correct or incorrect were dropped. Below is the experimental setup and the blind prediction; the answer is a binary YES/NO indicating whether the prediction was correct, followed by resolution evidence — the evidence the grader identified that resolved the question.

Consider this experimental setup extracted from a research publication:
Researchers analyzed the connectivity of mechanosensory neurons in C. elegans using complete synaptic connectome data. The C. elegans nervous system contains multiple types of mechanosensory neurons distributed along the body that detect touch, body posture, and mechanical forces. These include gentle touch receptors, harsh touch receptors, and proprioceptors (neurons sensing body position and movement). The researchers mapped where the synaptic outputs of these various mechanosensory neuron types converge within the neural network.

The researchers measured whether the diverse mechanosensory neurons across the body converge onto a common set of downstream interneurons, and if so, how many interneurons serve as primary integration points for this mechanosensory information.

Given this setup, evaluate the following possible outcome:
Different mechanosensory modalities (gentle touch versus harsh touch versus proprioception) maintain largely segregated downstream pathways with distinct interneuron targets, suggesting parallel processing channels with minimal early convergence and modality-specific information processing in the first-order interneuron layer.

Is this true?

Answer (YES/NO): NO